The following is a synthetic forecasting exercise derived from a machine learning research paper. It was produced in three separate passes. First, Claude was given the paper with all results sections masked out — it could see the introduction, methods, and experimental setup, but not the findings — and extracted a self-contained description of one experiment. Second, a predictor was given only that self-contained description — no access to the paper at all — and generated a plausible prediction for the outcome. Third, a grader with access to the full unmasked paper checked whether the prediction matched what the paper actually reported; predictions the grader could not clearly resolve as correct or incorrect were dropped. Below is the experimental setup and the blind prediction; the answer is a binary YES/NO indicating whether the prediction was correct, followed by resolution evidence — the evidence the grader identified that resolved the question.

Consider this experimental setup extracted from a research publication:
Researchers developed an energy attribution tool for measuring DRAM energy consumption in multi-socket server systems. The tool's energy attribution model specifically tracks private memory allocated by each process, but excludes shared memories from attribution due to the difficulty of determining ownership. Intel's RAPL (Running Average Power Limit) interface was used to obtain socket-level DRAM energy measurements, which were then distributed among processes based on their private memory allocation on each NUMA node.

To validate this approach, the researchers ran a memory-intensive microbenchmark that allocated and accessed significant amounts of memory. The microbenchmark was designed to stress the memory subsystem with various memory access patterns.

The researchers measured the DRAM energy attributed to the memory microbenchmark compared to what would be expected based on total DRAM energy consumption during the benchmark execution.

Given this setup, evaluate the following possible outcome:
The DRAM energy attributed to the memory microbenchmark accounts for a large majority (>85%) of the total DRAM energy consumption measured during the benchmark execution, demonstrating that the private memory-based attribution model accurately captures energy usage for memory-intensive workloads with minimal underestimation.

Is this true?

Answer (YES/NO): NO